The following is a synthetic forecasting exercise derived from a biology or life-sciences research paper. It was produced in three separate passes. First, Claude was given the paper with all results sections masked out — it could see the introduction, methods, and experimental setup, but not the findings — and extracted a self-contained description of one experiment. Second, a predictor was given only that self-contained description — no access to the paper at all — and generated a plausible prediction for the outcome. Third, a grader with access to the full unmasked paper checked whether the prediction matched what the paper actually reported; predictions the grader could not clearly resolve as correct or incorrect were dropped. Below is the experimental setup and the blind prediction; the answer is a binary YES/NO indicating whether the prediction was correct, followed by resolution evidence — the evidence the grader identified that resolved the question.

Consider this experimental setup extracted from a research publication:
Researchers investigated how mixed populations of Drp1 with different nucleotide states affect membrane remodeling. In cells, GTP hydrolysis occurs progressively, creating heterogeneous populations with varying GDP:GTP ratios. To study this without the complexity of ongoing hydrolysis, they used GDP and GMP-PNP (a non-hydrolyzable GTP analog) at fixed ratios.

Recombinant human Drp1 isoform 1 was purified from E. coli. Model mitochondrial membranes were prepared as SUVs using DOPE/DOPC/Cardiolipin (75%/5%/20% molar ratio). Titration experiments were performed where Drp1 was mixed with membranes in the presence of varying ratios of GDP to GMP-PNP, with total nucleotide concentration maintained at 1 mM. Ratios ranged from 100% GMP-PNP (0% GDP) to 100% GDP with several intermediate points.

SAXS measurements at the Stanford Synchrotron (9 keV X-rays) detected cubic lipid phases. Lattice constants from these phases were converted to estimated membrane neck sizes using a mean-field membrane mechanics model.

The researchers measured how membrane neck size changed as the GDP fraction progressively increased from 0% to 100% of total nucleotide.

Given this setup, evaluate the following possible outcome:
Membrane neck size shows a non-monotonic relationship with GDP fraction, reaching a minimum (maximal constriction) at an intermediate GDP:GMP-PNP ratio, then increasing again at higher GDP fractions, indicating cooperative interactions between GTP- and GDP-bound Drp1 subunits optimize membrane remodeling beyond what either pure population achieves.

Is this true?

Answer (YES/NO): NO